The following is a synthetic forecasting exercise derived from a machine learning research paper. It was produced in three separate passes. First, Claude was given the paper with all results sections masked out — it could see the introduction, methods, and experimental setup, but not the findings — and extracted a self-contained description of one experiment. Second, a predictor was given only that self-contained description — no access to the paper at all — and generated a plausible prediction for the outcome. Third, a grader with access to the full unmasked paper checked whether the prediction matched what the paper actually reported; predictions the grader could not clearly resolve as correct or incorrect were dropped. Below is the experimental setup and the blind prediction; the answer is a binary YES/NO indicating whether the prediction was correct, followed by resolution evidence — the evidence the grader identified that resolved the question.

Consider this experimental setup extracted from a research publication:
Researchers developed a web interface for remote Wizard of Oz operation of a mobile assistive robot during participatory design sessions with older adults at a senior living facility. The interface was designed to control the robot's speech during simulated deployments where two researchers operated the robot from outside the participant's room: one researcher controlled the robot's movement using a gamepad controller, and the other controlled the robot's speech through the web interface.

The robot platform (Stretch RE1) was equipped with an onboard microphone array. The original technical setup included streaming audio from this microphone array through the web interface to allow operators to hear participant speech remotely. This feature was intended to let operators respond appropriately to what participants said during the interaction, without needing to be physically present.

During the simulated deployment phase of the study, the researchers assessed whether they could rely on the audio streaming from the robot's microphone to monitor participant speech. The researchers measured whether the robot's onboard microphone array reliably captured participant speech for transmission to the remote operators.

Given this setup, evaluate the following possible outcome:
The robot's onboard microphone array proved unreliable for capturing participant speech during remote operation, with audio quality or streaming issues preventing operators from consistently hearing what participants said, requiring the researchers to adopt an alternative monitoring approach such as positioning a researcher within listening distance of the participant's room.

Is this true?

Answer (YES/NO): YES